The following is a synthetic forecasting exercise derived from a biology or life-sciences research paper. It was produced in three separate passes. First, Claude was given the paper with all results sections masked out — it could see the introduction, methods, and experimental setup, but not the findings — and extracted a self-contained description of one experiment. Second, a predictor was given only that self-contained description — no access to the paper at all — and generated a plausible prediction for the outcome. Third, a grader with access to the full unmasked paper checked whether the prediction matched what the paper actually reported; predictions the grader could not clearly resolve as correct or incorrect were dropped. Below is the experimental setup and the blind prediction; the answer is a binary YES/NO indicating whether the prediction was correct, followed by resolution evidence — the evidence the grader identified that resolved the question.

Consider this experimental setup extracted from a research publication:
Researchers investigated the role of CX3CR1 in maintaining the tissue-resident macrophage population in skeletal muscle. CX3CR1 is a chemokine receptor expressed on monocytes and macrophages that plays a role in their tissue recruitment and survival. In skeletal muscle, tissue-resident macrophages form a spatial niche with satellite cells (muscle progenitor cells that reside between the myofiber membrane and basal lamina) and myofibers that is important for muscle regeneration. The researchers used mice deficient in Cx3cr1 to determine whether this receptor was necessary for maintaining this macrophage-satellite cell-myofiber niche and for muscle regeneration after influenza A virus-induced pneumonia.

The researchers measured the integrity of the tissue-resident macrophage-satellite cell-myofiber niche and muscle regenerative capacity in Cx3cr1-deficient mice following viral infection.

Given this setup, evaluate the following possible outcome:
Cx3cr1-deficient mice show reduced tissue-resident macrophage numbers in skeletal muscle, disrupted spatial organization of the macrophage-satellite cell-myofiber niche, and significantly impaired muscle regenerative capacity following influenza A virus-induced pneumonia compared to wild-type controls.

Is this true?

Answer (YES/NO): YES